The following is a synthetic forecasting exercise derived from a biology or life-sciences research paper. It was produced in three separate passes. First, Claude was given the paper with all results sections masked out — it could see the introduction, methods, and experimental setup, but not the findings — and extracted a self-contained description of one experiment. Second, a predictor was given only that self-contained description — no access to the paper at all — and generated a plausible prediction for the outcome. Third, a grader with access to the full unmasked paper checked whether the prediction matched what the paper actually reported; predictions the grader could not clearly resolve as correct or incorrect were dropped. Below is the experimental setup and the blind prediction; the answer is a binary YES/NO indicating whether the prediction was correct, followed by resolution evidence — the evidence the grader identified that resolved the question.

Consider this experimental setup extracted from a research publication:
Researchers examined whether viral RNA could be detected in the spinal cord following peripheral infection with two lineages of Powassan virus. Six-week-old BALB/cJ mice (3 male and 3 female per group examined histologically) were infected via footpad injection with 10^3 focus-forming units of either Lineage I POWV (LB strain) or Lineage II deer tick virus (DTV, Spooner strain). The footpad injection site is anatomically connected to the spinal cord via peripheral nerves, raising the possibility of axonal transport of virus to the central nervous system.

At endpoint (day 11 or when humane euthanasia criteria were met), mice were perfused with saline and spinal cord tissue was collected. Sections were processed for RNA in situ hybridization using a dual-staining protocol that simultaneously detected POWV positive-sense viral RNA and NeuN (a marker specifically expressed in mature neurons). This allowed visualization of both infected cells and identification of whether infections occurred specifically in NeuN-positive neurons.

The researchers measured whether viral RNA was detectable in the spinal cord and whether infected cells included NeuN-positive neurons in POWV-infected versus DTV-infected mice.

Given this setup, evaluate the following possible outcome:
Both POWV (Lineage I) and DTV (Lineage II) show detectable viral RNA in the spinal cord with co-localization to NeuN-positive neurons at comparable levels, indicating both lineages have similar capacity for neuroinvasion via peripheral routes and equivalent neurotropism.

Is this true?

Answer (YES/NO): NO